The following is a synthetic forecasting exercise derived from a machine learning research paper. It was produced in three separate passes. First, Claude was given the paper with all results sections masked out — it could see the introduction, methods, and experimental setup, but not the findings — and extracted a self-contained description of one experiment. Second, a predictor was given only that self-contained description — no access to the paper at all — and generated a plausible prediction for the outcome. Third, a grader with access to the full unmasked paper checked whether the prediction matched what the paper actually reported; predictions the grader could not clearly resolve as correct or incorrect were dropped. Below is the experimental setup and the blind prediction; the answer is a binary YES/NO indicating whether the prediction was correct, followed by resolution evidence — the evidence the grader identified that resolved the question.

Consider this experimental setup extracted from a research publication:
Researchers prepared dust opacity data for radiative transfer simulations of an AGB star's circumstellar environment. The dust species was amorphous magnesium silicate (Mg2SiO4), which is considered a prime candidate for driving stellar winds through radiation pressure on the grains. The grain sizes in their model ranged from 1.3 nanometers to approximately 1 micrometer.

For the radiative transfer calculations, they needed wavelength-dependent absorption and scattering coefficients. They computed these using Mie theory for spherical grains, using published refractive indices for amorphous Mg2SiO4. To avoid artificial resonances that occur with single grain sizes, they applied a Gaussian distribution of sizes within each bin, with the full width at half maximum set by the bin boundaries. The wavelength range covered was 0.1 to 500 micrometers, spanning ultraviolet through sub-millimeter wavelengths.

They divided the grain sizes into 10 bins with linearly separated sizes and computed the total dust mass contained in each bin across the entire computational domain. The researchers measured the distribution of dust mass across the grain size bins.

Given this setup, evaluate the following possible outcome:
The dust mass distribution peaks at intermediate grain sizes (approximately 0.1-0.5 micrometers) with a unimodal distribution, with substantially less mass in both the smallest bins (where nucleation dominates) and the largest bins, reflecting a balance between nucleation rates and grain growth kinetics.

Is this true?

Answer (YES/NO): NO